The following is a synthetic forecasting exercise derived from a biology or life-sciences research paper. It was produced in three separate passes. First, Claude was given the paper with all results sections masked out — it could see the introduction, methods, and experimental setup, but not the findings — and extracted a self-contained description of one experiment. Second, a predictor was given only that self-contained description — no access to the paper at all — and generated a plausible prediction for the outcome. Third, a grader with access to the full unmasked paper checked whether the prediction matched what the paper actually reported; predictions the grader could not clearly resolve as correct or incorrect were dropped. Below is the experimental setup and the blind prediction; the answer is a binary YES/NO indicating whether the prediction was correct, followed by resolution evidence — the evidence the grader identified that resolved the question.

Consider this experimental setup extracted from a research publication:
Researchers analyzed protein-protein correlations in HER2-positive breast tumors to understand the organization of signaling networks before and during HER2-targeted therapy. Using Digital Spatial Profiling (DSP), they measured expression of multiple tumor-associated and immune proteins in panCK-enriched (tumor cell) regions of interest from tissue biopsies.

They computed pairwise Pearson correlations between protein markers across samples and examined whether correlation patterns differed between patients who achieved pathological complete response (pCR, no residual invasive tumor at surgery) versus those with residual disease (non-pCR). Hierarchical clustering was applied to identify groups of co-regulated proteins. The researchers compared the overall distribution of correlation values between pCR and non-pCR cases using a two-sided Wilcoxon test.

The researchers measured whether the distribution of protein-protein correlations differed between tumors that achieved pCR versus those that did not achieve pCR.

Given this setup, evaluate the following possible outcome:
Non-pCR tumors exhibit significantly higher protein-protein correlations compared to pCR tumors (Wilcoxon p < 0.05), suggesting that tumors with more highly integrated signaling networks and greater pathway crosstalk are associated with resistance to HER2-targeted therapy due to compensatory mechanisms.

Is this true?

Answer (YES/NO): NO